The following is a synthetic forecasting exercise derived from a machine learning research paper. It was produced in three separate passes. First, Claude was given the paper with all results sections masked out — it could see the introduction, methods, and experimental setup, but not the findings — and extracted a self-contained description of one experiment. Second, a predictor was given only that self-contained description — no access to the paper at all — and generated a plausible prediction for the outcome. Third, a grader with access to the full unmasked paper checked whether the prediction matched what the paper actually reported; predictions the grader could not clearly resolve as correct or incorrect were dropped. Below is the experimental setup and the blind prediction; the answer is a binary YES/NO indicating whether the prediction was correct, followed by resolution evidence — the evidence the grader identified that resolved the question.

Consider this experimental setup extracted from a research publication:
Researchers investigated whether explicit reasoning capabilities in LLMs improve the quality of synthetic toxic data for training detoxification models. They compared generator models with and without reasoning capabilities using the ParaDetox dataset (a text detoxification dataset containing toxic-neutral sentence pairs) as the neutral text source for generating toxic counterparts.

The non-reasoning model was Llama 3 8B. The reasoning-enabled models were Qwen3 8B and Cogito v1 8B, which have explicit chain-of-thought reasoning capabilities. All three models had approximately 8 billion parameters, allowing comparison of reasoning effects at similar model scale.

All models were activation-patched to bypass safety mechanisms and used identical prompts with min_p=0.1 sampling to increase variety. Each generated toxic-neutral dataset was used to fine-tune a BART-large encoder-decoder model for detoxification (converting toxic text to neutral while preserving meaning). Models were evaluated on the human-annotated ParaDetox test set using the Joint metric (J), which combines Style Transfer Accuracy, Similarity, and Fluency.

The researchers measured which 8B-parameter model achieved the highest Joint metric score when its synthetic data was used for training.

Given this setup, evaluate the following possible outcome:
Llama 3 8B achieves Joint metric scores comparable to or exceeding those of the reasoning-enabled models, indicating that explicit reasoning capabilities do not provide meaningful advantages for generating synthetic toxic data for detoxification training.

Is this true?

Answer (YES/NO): NO